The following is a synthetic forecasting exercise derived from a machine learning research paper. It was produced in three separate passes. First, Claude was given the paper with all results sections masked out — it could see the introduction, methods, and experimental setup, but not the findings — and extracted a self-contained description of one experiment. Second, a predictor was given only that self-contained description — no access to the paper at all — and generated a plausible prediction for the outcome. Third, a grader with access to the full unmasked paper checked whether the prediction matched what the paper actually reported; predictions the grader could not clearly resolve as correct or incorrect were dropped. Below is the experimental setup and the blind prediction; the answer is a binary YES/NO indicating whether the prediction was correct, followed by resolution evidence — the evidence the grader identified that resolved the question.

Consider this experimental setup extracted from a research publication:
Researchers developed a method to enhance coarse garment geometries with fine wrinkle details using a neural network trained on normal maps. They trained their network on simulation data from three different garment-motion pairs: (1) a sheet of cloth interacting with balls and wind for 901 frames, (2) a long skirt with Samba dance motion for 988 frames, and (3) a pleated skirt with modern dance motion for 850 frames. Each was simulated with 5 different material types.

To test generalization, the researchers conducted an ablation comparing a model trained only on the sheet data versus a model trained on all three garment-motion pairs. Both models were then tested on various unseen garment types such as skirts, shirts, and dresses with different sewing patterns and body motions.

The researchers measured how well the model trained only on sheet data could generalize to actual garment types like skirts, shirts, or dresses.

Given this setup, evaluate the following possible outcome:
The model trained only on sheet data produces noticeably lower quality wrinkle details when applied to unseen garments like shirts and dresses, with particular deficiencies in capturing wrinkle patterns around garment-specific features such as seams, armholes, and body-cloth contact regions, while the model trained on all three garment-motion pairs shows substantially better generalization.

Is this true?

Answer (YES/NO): NO